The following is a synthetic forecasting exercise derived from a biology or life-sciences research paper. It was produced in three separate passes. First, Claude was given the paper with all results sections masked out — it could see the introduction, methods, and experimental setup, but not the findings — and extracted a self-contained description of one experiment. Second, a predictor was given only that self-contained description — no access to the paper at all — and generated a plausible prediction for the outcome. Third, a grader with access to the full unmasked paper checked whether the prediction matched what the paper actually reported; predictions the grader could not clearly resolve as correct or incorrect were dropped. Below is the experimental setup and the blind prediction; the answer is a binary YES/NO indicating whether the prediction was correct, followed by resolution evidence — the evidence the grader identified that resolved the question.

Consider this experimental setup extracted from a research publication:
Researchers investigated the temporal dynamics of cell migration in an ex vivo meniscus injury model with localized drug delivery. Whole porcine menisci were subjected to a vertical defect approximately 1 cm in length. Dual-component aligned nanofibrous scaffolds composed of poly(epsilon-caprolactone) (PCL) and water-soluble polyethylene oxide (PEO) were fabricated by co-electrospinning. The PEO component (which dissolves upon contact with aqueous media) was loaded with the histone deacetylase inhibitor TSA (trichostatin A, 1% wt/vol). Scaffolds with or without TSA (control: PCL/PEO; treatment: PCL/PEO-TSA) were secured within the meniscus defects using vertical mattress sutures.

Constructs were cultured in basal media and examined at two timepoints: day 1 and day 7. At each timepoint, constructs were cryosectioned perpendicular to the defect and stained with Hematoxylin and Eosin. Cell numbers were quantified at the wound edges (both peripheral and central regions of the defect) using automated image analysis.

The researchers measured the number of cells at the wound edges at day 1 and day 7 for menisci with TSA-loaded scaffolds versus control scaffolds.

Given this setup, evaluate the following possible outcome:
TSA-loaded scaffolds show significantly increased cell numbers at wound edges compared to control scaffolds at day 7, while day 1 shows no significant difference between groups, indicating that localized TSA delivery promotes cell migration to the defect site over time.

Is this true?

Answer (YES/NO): NO